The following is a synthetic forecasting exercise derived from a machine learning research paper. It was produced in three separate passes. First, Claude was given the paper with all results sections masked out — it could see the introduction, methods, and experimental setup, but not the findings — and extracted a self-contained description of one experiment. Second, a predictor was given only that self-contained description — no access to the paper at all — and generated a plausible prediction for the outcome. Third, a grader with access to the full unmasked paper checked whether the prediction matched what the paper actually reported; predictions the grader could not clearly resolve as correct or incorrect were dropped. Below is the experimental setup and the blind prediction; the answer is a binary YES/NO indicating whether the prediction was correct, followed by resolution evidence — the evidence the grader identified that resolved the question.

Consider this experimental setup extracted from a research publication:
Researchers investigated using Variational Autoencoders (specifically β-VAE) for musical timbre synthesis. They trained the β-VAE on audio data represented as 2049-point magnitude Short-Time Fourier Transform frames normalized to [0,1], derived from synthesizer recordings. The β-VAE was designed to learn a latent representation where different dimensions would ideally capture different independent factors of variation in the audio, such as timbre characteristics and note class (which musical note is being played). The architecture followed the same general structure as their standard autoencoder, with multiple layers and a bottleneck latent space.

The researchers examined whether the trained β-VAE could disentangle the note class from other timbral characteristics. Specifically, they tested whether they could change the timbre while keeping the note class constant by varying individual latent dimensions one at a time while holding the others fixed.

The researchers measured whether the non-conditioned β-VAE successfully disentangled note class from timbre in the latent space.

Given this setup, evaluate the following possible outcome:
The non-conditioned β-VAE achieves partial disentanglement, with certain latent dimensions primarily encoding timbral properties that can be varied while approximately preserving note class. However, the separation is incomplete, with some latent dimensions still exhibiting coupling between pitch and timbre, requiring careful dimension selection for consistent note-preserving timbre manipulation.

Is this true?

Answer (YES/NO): NO